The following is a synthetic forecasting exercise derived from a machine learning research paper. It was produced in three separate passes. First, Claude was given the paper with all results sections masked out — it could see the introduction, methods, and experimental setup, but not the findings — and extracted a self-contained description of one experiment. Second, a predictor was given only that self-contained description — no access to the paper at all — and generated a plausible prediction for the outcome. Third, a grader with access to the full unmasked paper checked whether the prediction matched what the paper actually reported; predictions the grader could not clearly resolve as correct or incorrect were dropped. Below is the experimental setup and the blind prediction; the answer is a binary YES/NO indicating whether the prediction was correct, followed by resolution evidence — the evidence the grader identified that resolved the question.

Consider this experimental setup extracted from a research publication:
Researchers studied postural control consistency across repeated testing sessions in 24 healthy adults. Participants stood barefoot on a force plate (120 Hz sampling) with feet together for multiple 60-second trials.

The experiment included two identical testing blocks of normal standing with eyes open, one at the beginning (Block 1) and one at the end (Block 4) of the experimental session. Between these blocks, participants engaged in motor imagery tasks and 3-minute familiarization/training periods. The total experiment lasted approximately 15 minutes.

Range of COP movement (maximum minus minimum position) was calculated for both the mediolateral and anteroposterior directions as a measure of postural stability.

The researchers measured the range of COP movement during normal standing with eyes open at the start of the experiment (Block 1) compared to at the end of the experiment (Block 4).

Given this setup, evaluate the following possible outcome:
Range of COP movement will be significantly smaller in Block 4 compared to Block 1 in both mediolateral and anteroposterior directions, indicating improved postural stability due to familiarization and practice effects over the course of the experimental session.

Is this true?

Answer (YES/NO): NO